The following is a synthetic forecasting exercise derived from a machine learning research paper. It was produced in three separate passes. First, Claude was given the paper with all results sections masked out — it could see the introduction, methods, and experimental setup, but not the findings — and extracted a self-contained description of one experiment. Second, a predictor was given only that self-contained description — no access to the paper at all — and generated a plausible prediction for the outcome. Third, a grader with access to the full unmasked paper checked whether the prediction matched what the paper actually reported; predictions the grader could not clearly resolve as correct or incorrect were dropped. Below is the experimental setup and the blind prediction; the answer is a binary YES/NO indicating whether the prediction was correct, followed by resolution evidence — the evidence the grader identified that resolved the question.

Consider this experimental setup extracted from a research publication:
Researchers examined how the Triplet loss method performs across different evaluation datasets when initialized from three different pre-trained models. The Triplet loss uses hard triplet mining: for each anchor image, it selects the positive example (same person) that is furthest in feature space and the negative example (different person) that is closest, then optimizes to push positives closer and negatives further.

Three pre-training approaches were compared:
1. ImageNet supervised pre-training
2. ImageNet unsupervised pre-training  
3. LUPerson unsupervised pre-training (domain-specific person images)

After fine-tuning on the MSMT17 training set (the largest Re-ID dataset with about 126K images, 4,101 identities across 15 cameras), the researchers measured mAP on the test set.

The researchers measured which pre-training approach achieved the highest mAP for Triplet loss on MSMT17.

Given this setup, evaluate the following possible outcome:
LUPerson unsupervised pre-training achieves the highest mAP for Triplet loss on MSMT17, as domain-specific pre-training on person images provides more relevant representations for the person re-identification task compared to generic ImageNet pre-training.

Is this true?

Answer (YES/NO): YES